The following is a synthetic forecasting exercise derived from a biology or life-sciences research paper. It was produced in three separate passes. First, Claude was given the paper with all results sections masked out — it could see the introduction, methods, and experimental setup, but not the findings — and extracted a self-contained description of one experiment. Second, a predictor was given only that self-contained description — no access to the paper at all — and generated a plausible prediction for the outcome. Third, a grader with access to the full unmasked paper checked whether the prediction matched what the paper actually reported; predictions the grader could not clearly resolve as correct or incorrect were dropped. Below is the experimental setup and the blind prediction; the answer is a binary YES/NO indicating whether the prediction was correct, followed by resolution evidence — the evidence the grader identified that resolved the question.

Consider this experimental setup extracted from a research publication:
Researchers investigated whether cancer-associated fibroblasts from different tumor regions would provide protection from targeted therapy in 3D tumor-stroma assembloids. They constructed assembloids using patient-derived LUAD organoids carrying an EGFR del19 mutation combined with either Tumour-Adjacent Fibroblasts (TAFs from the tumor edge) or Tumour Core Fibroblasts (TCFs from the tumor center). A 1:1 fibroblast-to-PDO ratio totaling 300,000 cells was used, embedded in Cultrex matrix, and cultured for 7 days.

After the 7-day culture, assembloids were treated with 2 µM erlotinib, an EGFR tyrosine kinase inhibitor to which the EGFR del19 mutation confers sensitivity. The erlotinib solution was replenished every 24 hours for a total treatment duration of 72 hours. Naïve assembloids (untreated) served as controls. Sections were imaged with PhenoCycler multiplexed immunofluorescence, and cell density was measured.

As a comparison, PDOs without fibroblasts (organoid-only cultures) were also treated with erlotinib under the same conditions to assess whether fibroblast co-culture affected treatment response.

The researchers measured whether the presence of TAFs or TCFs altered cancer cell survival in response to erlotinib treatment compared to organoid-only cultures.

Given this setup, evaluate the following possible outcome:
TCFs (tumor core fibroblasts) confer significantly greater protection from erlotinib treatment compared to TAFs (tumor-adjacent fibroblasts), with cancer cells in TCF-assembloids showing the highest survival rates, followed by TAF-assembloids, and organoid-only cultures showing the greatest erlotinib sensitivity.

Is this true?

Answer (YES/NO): NO